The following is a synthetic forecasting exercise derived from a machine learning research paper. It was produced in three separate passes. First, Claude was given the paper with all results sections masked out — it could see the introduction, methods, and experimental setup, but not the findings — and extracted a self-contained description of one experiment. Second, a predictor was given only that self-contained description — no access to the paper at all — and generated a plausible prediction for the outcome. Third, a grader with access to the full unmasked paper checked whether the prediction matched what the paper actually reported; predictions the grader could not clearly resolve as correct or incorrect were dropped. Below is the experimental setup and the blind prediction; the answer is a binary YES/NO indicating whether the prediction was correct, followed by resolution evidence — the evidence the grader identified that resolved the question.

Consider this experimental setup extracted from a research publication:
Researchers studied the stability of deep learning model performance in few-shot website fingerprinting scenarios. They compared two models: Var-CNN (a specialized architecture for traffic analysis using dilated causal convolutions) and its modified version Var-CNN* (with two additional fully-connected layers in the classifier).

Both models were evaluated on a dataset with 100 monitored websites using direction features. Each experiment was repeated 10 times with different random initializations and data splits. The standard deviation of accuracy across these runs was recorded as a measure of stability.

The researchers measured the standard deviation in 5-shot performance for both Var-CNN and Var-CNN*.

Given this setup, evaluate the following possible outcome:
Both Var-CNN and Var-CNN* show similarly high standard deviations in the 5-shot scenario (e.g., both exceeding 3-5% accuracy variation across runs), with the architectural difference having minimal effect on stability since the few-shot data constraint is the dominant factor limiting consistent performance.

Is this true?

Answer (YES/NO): NO